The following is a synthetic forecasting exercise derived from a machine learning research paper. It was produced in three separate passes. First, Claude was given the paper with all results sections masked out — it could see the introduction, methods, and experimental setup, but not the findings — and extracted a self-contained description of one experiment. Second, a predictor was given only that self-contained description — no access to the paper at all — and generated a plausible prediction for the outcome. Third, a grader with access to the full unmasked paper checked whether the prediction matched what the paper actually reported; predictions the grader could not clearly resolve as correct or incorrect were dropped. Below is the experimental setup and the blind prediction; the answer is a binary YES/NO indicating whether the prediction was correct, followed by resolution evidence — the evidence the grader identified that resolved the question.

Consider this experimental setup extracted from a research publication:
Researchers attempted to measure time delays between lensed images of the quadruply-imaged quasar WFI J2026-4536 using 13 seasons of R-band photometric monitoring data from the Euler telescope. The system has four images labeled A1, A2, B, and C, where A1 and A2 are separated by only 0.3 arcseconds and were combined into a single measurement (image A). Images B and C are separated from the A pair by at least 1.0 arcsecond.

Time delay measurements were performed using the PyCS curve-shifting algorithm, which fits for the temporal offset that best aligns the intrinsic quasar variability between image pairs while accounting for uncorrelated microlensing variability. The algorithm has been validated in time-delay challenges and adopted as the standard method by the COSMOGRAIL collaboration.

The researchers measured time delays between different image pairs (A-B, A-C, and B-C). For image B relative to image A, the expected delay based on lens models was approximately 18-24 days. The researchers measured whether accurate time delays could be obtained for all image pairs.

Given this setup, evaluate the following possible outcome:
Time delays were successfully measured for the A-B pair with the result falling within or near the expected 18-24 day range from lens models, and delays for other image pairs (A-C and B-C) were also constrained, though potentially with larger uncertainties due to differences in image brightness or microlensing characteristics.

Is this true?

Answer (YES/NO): NO